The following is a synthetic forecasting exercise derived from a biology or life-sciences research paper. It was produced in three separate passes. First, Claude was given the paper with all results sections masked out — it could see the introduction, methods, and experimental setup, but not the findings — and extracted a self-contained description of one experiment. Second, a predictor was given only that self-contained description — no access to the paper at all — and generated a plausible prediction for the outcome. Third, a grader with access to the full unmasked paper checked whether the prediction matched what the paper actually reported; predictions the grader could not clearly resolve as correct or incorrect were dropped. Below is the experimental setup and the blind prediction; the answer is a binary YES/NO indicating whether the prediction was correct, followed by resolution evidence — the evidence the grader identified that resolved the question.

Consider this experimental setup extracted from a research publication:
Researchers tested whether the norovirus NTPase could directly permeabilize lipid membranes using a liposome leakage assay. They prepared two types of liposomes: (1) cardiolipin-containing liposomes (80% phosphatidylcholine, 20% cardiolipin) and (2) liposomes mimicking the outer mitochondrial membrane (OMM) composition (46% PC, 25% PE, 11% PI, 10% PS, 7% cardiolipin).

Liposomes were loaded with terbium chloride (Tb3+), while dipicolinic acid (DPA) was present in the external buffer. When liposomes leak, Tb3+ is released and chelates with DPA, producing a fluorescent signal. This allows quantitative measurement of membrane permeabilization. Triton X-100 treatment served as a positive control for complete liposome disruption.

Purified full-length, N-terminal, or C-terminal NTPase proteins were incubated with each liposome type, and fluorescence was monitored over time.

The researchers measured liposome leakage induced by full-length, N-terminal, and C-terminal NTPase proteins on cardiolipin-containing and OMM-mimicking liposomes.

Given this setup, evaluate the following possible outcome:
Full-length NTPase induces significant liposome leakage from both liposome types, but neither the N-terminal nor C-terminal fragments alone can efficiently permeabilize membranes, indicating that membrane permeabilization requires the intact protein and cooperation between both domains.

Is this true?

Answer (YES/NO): NO